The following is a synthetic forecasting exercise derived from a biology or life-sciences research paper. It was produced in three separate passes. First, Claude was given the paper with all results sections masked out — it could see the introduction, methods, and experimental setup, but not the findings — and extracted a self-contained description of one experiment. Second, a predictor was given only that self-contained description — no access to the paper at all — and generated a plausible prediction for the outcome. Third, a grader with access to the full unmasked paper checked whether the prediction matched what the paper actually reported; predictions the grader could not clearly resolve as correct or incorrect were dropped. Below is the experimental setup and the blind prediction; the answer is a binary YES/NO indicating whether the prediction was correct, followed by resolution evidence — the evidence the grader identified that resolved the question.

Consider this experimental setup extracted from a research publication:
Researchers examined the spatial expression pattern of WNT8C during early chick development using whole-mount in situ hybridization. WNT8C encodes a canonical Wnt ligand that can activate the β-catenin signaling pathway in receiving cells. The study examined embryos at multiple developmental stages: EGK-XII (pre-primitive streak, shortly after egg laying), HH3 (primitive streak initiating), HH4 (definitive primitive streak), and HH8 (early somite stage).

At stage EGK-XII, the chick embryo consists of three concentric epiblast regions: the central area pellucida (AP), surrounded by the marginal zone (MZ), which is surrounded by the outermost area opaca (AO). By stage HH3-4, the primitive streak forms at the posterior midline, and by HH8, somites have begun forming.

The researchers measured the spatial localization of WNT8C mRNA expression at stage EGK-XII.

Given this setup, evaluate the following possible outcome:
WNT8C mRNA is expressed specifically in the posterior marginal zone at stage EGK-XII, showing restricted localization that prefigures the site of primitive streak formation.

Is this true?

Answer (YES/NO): NO